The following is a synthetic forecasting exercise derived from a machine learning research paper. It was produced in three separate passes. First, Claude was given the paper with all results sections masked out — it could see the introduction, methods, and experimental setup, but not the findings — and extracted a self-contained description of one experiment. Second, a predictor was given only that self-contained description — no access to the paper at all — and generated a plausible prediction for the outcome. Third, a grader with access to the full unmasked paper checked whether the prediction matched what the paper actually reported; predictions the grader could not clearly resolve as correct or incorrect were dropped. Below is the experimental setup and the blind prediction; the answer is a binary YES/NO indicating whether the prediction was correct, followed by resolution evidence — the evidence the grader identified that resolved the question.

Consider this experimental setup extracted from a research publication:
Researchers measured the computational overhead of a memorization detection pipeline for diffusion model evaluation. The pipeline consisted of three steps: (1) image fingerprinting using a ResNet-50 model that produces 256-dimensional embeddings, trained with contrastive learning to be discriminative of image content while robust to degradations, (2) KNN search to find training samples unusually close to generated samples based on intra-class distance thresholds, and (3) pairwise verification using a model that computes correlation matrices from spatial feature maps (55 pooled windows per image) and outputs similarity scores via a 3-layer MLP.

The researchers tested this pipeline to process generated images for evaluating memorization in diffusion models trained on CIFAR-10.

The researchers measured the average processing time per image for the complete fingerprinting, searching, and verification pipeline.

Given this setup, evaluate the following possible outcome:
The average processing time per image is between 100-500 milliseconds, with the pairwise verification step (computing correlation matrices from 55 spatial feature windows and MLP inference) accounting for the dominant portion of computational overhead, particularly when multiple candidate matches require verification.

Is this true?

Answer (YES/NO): NO